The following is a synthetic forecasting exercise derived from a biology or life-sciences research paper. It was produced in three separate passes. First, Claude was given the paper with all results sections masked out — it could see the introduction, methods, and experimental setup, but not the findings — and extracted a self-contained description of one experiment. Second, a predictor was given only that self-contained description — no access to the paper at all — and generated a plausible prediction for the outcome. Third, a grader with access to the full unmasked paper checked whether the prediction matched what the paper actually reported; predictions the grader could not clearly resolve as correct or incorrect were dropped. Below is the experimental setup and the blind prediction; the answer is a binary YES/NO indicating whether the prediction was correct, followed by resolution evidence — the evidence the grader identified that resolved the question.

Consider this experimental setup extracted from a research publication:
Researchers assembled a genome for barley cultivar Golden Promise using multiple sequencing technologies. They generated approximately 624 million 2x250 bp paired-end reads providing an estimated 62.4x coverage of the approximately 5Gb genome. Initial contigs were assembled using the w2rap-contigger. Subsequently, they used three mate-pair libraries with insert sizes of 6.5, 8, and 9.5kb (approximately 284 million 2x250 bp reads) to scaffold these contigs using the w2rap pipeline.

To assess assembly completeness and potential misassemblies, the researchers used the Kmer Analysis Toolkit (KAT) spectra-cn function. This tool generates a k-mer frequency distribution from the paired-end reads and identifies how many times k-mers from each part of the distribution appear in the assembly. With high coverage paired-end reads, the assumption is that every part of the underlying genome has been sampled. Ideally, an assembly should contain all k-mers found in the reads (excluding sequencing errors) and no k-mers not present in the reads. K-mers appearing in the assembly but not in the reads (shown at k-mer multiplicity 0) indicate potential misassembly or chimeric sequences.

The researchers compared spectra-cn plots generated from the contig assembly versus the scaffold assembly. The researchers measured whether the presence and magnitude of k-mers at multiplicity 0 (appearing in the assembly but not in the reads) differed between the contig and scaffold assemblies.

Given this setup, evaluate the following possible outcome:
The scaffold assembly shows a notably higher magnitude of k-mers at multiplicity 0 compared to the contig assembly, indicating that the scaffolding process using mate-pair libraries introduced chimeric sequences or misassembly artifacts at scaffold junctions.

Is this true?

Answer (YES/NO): YES